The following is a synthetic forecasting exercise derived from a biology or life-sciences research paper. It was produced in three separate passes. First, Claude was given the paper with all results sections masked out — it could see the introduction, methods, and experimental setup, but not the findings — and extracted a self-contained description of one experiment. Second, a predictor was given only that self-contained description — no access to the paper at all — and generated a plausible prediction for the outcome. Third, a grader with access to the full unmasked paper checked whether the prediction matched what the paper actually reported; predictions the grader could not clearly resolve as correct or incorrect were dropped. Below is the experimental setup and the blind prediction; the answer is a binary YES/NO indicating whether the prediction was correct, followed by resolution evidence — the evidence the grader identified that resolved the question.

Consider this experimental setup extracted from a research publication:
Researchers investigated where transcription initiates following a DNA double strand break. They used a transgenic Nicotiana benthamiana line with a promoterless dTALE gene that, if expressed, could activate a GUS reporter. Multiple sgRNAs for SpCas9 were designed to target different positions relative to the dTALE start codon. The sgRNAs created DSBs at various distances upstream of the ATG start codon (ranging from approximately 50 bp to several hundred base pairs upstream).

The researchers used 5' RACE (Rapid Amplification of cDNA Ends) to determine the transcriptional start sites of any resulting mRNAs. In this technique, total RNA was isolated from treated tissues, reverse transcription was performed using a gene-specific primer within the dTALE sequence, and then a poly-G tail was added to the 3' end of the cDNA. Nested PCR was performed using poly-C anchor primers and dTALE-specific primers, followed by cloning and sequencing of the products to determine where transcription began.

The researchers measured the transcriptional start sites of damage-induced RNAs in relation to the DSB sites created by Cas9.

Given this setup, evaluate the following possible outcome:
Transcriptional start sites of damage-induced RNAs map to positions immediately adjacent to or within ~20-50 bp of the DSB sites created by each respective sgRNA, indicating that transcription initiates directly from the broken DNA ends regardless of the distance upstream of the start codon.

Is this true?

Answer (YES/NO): YES